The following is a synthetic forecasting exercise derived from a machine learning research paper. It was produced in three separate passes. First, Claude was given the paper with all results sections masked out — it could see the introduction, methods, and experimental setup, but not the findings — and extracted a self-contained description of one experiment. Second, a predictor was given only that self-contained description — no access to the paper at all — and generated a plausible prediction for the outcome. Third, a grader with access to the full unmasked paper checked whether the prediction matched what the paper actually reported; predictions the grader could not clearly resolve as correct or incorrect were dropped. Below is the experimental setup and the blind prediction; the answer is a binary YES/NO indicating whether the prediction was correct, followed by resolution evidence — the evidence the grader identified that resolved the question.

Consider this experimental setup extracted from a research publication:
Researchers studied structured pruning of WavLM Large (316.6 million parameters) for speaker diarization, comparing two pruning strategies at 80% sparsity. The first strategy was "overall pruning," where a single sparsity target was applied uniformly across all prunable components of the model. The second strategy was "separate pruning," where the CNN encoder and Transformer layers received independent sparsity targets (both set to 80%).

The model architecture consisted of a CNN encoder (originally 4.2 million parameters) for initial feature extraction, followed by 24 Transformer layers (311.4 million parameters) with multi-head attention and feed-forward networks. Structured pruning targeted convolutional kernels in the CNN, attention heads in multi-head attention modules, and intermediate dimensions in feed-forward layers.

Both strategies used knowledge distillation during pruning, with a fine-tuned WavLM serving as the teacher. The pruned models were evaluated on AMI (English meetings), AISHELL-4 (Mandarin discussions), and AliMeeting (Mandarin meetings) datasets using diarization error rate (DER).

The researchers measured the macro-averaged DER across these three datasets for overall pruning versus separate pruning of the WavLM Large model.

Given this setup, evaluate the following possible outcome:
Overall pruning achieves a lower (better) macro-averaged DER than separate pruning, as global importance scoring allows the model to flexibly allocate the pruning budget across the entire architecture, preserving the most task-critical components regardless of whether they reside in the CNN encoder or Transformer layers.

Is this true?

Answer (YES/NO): YES